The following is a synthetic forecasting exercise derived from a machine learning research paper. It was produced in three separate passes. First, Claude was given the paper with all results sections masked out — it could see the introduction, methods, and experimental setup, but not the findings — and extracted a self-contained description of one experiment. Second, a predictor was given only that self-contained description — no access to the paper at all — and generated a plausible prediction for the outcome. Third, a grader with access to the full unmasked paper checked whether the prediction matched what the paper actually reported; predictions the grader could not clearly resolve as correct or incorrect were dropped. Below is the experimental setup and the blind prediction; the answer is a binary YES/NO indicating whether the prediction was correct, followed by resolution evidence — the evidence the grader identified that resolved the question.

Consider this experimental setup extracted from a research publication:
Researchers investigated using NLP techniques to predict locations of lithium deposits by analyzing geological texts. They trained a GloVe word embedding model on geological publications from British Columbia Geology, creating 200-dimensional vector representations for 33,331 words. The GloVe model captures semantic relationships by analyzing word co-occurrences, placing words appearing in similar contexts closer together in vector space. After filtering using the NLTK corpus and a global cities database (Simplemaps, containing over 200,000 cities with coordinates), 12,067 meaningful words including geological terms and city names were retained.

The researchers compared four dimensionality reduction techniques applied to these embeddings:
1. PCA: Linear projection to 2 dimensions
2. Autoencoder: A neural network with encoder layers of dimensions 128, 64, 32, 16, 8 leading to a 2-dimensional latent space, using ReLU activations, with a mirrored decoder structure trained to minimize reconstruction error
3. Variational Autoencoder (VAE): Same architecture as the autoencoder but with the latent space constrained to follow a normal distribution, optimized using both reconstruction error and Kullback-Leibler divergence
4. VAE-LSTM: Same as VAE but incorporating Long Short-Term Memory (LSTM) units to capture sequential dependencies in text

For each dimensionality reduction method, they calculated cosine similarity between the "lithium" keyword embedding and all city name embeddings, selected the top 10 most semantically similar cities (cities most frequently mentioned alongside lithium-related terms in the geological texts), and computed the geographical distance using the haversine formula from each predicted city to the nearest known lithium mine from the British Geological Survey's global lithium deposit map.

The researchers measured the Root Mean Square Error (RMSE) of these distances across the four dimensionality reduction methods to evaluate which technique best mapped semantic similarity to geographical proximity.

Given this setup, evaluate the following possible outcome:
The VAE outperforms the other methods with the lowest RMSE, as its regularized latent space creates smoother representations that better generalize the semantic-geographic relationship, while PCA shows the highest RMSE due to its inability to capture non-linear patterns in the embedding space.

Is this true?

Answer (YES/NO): NO